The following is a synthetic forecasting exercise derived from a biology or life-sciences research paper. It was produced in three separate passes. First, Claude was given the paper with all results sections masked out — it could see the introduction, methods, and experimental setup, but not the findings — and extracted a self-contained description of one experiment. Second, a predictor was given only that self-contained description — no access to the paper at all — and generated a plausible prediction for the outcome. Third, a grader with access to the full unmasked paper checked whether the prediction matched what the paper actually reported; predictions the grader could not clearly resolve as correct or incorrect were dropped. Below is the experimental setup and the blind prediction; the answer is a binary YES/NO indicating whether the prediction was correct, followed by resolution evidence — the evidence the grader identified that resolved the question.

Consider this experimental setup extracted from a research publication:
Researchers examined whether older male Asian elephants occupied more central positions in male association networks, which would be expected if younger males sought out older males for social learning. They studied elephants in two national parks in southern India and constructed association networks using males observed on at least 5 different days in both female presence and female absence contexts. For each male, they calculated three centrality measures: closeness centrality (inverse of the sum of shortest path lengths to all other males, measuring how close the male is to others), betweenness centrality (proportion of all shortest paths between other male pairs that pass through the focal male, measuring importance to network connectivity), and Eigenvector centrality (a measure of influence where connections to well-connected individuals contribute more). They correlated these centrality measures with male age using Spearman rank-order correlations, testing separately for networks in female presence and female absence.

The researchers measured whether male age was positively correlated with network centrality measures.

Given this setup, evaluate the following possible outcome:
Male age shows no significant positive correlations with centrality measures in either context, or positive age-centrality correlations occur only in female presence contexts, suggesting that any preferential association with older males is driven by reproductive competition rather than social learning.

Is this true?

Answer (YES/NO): YES